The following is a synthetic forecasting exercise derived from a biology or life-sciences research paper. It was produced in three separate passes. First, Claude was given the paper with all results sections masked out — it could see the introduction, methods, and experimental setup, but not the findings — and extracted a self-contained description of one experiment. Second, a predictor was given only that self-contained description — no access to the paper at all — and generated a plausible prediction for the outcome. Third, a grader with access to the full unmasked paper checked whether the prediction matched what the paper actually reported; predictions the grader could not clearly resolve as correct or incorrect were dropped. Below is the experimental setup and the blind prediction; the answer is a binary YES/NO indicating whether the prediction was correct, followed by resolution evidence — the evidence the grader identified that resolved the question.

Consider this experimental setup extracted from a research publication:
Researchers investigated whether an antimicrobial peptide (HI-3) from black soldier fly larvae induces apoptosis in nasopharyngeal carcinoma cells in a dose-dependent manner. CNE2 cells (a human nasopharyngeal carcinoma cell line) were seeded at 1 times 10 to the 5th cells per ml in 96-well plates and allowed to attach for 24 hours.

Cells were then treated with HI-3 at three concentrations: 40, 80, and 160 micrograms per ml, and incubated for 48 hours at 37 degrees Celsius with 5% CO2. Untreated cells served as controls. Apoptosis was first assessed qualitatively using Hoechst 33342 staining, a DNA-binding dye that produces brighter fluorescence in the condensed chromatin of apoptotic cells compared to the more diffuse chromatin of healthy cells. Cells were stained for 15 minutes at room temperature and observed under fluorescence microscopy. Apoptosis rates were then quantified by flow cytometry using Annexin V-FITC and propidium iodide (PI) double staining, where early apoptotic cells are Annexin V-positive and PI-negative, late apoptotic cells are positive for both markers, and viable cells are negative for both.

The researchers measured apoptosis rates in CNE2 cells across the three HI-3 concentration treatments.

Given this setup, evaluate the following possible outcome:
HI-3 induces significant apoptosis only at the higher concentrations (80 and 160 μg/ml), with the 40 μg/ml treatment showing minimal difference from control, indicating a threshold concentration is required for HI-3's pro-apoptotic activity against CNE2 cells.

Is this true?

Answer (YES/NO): NO